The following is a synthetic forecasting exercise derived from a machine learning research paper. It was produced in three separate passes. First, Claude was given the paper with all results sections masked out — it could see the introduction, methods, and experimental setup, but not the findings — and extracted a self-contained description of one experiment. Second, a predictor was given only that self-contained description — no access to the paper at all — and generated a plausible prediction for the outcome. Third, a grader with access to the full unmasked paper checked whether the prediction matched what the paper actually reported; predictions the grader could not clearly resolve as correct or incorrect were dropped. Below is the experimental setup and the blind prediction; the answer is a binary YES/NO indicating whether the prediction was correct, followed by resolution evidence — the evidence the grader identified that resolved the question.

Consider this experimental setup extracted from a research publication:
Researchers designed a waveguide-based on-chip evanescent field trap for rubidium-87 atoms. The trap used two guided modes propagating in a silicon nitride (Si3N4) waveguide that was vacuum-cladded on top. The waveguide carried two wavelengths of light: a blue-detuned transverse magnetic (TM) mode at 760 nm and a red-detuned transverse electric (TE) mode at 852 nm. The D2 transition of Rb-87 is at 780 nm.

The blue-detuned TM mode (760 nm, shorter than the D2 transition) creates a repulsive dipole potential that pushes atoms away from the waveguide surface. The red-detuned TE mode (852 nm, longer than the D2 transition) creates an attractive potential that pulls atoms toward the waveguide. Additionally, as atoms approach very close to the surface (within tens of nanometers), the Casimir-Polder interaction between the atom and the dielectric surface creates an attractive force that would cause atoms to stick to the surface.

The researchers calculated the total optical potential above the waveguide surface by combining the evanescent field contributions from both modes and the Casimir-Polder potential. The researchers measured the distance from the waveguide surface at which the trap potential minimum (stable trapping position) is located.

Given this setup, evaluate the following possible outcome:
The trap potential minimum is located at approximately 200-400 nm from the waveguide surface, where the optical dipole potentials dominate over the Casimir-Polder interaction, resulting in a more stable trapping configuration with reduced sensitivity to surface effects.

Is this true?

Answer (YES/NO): NO